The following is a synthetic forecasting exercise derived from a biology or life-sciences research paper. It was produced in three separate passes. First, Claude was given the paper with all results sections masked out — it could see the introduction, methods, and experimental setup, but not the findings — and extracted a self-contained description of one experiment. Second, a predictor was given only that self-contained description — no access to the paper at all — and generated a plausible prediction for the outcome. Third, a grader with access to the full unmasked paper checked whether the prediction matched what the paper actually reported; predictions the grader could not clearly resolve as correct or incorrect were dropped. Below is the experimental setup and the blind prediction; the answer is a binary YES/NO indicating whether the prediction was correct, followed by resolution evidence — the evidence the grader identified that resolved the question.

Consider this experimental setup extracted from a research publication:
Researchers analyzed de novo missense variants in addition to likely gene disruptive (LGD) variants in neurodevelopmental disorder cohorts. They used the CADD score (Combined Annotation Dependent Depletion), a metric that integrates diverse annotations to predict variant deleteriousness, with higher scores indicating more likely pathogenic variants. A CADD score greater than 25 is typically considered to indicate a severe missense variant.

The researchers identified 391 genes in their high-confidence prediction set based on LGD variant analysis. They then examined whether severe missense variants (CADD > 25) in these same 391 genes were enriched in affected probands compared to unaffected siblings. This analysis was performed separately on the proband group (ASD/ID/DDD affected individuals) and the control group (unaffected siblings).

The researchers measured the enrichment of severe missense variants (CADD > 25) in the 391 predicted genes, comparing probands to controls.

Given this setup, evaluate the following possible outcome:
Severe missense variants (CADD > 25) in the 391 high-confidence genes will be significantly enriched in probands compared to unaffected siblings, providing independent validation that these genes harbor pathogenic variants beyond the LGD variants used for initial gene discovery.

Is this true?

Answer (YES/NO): YES